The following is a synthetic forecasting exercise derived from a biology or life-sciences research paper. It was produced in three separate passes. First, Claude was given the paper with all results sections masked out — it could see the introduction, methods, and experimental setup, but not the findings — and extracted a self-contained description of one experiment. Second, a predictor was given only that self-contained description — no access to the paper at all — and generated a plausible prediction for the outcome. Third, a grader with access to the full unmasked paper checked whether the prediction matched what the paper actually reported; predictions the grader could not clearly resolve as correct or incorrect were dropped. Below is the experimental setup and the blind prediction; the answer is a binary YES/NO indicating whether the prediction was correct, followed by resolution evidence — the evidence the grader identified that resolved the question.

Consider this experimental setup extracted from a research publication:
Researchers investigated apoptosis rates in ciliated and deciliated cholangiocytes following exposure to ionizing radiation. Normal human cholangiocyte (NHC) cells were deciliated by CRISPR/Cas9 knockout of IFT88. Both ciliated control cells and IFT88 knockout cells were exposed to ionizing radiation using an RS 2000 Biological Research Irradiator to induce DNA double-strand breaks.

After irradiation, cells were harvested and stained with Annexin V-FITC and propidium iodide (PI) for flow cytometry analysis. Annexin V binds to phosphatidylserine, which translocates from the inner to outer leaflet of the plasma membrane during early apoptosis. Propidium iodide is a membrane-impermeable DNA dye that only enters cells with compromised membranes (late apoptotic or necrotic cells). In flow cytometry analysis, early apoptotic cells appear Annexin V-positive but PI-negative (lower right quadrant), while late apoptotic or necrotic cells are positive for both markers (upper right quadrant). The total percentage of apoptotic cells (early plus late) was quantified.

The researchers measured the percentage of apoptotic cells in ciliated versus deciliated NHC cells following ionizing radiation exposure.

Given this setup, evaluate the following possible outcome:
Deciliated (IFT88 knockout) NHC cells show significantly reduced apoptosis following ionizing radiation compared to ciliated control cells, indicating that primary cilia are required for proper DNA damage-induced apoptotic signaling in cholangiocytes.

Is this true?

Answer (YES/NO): NO